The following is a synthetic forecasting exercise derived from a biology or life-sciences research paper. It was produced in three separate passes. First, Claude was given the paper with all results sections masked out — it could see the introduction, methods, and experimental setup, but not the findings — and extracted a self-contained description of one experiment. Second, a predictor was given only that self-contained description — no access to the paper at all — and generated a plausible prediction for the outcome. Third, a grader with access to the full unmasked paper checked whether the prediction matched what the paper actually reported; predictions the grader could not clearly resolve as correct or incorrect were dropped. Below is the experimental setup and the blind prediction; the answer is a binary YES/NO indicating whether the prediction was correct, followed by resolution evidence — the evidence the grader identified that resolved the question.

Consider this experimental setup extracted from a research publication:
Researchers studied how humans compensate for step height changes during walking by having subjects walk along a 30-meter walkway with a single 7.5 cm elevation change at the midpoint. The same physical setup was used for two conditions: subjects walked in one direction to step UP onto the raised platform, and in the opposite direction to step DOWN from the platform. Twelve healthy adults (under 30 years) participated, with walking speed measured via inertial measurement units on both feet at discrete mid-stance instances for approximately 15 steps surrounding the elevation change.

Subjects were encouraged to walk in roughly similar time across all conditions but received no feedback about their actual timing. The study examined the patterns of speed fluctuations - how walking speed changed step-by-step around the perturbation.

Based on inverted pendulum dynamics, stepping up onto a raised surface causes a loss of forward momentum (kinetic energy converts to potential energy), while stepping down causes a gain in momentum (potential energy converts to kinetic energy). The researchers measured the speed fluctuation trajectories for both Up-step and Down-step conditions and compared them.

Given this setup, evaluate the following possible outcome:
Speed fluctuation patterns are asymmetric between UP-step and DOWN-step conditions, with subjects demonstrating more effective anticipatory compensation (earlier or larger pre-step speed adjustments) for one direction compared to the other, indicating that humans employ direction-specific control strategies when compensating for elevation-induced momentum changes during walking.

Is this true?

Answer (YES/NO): NO